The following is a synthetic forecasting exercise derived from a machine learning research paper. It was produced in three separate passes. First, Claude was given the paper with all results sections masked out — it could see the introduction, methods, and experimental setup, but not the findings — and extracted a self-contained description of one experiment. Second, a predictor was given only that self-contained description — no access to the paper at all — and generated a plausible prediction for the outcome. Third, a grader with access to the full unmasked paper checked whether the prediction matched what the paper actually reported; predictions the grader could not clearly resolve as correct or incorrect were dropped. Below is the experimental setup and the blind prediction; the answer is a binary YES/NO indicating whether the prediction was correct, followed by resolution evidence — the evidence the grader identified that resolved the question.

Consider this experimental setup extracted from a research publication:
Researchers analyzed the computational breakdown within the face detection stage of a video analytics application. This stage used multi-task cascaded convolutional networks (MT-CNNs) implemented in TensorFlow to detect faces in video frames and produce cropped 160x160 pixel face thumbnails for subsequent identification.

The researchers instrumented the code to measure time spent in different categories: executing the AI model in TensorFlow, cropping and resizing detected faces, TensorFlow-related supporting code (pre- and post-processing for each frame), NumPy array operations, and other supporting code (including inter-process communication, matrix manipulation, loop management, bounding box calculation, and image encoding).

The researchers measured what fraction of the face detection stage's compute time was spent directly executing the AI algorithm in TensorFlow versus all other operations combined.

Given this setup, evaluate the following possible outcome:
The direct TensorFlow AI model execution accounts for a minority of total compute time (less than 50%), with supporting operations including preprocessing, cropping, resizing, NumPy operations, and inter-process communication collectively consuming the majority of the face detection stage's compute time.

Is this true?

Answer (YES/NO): YES